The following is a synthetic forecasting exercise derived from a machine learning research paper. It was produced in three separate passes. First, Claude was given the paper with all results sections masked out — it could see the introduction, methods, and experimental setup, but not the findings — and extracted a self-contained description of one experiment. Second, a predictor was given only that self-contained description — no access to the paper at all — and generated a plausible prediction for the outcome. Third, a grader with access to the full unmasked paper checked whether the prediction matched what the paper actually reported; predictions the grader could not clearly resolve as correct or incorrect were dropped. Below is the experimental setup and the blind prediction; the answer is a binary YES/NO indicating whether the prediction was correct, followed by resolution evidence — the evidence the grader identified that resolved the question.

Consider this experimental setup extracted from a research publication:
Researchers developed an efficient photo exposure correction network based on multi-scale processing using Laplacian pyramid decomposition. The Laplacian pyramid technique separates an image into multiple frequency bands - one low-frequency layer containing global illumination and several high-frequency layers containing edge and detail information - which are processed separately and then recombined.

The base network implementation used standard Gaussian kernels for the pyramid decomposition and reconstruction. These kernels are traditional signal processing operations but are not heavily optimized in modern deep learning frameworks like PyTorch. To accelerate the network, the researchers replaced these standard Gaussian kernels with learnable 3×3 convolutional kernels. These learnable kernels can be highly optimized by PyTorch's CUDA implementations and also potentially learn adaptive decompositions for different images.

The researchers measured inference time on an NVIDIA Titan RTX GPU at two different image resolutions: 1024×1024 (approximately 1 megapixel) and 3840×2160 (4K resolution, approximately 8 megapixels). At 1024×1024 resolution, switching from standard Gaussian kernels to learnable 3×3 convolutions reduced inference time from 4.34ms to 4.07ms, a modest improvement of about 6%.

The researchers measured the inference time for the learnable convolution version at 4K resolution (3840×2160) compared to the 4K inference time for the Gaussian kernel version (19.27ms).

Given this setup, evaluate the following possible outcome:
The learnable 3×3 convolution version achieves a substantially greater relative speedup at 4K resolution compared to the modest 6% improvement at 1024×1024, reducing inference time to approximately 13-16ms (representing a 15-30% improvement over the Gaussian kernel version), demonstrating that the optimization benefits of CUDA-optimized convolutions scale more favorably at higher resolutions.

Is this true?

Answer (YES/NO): NO